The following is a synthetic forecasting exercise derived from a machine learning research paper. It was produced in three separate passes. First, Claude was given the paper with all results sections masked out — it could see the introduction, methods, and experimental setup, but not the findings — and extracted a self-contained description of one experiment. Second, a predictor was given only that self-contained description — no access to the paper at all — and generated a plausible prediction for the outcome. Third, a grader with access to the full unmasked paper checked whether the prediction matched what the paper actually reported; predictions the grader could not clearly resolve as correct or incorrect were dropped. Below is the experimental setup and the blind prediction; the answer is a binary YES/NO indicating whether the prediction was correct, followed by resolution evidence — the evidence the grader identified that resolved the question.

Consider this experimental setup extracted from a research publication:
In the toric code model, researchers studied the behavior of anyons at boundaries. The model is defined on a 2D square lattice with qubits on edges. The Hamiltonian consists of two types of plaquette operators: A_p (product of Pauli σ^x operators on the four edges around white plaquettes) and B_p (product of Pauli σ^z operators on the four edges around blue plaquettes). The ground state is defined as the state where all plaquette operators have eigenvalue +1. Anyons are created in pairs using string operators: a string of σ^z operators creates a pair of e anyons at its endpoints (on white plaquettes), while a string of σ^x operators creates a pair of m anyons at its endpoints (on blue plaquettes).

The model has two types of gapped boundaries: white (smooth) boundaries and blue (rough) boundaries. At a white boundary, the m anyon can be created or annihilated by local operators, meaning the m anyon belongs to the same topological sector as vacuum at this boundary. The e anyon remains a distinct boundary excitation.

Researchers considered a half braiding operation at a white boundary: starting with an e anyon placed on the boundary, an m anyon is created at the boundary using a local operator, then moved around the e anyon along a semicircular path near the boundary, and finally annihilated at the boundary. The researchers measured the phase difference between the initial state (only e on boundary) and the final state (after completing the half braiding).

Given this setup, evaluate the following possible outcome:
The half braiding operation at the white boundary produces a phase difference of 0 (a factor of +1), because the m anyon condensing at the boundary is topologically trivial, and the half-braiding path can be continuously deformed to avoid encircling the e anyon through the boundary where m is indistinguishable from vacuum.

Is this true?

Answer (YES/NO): NO